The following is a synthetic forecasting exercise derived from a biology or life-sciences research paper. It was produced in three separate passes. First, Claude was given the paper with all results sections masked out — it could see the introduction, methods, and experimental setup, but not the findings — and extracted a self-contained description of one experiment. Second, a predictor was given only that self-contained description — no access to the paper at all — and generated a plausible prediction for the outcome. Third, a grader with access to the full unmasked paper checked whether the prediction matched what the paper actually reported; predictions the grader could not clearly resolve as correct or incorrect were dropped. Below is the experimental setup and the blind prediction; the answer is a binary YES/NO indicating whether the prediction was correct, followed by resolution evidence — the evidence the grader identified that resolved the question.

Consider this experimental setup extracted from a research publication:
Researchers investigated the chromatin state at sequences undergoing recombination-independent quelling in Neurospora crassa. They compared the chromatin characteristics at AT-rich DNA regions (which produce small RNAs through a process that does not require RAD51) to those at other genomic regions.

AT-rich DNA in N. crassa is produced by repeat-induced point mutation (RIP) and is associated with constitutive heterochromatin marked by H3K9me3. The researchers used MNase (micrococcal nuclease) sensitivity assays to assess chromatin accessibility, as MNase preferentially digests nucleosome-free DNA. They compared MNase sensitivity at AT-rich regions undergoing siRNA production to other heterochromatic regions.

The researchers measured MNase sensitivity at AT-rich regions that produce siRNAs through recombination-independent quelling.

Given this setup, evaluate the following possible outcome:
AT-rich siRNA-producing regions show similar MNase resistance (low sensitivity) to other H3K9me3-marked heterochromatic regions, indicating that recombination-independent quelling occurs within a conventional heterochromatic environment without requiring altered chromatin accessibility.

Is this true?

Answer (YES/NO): NO